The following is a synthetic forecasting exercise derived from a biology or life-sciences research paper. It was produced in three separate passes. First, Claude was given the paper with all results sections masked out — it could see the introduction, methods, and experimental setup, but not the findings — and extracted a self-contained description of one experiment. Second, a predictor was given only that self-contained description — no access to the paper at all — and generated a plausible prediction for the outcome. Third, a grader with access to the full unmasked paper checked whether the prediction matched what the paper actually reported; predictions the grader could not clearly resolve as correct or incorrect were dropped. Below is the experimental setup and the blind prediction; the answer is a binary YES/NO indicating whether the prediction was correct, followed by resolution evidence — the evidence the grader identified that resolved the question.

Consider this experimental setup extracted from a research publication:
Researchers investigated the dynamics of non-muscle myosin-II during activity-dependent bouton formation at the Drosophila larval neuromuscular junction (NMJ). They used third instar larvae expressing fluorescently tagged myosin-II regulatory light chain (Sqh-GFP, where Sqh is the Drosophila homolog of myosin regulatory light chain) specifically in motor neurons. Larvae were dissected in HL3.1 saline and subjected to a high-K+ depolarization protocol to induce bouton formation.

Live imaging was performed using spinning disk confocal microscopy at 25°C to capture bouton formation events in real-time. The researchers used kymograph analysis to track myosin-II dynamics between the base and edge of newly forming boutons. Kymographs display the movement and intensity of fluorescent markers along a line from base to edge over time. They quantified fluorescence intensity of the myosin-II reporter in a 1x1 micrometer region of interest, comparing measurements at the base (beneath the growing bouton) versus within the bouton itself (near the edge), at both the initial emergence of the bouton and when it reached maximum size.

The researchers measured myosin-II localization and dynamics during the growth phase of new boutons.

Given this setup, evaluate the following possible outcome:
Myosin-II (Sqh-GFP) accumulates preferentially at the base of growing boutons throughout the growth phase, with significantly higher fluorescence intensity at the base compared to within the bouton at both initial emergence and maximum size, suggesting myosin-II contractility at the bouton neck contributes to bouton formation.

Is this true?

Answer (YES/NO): NO